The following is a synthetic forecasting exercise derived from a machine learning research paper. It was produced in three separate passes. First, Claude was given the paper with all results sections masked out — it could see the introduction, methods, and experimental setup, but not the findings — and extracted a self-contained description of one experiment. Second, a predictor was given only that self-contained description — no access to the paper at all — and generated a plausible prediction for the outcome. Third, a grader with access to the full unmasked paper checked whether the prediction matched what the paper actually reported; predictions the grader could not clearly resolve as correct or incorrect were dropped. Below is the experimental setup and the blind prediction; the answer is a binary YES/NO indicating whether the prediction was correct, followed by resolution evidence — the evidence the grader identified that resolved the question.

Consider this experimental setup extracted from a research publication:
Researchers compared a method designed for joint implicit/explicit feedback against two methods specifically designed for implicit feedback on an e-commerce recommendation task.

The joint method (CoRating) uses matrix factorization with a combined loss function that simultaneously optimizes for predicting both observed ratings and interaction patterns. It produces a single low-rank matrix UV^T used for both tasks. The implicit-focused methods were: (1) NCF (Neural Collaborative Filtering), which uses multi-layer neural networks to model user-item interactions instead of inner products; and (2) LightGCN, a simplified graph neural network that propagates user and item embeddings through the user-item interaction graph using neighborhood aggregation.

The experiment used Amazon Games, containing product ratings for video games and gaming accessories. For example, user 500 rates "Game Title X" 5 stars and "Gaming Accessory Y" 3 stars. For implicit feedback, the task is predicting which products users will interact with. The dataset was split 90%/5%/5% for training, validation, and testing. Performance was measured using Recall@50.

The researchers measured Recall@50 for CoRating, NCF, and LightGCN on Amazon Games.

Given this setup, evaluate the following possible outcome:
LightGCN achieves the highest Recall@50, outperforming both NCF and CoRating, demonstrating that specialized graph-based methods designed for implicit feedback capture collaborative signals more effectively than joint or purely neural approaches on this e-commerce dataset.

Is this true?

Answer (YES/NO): YES